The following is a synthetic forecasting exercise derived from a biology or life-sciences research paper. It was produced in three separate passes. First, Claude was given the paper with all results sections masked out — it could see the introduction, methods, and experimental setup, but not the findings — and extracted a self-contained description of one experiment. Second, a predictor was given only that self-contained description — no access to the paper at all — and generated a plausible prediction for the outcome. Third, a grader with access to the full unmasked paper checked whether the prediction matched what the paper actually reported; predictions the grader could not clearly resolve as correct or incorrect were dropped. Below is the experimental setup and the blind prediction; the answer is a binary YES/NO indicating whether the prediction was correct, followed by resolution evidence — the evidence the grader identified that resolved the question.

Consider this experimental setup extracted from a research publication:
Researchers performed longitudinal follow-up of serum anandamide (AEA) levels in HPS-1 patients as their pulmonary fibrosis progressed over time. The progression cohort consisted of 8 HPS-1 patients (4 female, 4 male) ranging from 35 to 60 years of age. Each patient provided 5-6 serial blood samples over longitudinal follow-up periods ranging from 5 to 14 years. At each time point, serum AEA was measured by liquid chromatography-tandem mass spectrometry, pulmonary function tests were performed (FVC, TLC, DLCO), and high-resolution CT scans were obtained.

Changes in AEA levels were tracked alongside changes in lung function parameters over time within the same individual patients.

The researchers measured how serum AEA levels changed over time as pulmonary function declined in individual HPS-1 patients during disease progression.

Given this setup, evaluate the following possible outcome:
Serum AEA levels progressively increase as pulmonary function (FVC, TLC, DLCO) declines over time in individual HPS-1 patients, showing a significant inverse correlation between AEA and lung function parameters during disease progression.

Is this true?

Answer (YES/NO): YES